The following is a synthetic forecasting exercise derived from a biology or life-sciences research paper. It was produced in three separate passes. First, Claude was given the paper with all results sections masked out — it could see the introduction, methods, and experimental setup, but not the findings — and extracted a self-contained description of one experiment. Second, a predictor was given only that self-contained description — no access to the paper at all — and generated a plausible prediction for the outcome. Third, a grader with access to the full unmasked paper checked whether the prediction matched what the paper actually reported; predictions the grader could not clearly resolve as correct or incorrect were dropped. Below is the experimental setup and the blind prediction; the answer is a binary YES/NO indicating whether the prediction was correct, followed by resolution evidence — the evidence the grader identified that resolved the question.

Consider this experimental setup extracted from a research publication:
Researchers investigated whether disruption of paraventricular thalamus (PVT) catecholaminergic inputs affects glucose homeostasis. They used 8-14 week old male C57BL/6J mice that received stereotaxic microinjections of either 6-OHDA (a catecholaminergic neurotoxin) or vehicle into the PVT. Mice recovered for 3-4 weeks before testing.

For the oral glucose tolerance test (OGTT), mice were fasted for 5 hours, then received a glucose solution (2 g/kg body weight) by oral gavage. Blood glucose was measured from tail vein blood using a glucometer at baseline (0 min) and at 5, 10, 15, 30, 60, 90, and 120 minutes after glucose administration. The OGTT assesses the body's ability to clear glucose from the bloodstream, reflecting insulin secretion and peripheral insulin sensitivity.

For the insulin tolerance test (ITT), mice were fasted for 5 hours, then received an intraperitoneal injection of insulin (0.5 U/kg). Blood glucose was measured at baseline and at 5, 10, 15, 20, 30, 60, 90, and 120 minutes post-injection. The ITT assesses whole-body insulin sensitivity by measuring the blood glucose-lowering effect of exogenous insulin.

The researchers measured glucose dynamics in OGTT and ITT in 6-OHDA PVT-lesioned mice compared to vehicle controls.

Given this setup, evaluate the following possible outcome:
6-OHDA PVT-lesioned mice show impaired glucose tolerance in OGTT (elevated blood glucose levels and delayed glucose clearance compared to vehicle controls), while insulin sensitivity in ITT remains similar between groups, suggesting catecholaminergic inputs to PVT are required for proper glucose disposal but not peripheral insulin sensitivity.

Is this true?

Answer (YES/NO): NO